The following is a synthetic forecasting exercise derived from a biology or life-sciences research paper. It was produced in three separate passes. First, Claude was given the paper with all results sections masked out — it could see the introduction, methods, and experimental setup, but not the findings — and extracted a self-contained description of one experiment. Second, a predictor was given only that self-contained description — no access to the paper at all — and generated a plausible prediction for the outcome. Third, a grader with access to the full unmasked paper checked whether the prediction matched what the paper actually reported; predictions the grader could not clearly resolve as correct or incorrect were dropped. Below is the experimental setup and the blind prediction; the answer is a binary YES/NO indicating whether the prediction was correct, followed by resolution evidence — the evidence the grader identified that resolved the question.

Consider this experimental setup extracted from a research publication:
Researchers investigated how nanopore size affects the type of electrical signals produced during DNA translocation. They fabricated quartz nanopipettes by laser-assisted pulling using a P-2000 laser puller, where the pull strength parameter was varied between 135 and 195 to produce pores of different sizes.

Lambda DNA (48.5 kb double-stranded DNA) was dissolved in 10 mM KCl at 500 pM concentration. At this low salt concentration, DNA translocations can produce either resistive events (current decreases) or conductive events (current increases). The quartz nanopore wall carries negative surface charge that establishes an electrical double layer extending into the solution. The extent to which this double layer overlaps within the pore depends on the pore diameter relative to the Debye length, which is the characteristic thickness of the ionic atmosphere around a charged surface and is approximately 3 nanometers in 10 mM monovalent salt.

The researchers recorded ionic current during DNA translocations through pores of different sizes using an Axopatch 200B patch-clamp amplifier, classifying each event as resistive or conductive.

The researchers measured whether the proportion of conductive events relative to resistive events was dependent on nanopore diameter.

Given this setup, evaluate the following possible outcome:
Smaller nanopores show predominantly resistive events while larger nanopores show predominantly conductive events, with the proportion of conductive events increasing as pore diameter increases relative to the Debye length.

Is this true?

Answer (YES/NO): NO